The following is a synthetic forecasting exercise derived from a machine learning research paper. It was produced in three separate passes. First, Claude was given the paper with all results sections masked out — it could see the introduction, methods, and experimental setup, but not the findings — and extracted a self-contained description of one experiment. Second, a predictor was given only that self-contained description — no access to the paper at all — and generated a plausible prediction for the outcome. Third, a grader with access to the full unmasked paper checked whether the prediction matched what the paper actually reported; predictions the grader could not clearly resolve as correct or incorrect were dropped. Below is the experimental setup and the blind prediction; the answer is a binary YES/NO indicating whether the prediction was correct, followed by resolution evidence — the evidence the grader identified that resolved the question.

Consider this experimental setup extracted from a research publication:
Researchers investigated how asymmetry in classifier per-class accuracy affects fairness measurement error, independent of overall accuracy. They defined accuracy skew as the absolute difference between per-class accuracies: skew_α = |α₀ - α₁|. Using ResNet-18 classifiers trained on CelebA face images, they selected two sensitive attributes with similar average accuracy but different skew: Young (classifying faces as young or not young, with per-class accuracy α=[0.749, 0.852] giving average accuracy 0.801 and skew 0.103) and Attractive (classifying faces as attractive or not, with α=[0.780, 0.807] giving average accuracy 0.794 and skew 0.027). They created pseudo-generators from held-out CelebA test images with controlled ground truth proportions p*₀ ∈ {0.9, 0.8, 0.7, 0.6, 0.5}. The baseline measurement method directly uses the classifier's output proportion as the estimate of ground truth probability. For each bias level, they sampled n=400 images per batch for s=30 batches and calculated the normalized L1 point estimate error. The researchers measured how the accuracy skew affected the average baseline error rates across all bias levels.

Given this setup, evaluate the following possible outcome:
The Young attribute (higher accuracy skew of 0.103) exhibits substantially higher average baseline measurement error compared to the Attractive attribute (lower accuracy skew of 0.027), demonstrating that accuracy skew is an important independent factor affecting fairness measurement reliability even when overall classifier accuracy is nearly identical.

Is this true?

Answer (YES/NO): YES